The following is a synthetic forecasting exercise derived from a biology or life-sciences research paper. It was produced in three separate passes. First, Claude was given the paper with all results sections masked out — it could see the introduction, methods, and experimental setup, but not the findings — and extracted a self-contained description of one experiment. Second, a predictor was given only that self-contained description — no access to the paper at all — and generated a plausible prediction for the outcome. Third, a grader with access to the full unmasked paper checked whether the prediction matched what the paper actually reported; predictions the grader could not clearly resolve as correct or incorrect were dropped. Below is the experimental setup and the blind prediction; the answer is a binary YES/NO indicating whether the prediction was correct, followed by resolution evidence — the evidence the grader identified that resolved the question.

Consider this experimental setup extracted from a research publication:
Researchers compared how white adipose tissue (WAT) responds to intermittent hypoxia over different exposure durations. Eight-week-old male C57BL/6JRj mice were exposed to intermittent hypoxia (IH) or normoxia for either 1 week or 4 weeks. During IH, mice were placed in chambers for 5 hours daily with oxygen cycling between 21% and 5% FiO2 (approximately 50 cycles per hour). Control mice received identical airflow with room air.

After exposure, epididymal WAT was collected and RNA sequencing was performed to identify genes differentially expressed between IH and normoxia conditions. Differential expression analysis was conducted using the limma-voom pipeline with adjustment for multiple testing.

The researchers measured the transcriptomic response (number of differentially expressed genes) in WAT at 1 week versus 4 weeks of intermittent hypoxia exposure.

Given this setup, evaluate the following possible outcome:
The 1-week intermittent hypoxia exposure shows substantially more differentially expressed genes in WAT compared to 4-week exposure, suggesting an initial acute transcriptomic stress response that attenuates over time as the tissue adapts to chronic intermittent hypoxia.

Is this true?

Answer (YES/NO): YES